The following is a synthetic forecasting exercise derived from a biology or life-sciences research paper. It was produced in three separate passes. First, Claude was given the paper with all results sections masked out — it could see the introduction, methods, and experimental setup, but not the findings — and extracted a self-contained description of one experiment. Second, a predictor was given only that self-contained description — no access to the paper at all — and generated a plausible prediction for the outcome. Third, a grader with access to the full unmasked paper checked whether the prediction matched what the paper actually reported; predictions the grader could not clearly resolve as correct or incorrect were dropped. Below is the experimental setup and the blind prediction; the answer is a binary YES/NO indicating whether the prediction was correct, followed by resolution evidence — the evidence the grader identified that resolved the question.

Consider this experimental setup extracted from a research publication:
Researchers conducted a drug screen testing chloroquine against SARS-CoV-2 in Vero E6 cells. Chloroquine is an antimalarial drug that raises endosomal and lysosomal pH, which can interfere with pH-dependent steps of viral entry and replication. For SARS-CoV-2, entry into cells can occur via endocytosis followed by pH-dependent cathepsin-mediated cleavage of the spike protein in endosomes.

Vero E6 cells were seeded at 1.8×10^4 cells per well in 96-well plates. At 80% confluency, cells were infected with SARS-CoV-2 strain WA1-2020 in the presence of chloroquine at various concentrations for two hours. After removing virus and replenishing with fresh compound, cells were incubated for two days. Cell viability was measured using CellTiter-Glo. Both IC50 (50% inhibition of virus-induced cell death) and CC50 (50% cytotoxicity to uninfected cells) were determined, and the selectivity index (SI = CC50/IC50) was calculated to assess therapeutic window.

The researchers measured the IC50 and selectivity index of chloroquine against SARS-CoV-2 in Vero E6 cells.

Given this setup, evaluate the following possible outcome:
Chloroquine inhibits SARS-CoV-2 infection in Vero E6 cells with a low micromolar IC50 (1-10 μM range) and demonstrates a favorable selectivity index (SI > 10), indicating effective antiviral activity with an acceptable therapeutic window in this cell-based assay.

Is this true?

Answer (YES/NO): NO